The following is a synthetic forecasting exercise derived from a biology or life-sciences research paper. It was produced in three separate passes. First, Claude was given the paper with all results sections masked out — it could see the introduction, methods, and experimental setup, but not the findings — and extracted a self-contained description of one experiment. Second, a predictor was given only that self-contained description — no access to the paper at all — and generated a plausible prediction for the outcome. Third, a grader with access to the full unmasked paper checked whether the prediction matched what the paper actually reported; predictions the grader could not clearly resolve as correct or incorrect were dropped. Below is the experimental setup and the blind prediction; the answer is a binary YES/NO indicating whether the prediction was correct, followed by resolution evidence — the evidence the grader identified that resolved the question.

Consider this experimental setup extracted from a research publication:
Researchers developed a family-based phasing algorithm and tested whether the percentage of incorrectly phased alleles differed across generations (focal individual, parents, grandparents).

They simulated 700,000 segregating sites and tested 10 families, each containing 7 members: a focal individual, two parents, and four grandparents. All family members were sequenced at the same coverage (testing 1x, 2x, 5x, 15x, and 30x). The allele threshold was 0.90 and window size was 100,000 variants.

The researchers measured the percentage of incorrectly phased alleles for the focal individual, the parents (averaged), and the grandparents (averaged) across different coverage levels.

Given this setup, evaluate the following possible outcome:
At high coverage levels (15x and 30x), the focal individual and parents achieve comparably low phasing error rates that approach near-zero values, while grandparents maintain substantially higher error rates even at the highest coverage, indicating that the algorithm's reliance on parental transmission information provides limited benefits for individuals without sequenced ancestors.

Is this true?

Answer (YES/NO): NO